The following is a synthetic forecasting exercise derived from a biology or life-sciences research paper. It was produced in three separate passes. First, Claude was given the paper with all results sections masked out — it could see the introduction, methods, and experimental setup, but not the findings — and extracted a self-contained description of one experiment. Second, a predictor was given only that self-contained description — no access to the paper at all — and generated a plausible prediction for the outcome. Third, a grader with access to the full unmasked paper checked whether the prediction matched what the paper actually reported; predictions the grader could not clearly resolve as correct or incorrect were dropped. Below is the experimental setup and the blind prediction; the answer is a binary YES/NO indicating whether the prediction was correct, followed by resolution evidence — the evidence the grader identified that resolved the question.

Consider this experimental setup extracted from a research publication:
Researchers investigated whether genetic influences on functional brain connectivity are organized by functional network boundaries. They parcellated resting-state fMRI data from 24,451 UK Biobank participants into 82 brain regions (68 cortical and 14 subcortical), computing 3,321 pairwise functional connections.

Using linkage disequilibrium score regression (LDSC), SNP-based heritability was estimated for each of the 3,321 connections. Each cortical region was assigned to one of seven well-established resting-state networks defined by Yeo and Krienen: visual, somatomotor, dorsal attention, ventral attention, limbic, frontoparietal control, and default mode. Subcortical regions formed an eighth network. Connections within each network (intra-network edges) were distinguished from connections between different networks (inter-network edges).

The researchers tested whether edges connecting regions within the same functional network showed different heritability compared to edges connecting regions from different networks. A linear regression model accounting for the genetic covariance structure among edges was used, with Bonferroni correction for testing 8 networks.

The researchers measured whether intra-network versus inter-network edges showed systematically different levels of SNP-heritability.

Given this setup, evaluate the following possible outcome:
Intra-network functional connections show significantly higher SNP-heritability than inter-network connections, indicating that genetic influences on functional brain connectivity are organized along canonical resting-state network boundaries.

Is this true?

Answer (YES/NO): NO